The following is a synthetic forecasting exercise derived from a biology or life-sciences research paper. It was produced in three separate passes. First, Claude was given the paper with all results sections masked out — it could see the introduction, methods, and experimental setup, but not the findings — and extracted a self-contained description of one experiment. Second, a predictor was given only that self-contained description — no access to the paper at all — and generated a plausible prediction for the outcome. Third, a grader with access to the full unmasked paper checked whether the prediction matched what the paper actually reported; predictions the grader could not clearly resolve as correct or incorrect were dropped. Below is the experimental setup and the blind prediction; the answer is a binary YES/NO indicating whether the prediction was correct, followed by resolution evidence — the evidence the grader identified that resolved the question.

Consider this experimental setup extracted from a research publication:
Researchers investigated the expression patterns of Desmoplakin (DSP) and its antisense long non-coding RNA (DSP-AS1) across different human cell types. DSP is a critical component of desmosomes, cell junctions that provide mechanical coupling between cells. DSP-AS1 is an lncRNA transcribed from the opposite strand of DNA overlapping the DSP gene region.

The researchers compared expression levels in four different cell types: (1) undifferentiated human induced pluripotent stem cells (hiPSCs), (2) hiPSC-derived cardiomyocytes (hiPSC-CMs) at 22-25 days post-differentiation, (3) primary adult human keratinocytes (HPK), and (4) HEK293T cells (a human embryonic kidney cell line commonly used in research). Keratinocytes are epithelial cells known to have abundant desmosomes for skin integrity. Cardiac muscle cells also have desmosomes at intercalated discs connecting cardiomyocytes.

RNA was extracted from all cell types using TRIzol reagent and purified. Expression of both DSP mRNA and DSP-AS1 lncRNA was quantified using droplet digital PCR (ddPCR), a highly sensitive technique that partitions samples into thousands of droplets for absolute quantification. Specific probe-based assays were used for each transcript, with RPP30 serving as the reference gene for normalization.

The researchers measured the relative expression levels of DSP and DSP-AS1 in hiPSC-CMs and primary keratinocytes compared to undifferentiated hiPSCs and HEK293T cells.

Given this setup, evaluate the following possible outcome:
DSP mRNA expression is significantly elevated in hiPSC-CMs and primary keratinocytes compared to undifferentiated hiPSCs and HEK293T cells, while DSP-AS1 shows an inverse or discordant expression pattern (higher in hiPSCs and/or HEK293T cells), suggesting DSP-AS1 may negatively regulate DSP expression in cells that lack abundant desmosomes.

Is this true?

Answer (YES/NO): NO